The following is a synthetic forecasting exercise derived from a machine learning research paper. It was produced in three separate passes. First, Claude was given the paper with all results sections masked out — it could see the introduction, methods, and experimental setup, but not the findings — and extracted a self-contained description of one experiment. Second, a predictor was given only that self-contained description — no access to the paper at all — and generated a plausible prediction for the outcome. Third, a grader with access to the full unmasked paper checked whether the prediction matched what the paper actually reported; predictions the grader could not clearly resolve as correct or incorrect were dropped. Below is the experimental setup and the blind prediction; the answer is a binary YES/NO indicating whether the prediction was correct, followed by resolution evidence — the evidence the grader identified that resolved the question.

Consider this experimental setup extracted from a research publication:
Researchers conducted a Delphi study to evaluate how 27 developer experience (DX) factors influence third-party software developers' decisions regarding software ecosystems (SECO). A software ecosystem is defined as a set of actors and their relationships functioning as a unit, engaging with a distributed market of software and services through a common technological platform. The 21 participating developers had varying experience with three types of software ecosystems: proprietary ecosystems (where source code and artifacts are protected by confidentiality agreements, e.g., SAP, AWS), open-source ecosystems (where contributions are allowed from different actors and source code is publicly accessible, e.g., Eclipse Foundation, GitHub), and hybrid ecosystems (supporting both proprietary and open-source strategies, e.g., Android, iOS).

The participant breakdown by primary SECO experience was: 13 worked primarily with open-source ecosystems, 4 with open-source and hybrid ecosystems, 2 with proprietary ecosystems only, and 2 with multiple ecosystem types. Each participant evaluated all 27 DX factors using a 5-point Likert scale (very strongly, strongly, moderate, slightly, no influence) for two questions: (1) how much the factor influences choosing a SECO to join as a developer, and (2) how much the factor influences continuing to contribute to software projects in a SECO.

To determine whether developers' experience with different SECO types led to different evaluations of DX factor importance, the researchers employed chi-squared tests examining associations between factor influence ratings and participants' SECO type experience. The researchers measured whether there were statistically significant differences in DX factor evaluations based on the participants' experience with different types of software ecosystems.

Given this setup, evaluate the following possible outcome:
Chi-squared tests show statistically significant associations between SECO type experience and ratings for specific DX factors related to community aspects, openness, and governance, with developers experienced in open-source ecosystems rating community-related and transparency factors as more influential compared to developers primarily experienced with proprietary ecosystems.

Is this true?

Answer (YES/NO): NO